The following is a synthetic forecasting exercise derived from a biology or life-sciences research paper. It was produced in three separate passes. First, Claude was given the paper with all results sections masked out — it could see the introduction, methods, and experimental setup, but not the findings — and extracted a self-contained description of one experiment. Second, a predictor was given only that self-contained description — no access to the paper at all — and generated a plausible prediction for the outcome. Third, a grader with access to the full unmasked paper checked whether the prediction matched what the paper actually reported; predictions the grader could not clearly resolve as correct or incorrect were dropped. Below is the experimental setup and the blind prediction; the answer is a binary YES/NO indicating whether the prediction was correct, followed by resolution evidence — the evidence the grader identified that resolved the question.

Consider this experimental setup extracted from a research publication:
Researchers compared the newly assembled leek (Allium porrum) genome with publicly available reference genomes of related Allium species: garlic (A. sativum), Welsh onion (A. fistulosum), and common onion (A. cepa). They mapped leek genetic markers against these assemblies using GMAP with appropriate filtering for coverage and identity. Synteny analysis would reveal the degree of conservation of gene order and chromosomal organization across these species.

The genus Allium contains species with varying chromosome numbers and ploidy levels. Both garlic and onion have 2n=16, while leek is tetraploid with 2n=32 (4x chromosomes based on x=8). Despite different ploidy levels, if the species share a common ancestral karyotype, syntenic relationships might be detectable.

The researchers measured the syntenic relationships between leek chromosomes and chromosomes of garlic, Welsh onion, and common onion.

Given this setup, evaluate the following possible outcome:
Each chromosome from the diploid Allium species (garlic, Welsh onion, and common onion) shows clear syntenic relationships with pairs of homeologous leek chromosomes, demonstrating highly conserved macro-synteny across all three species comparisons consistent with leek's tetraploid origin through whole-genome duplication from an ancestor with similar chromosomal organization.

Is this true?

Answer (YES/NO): NO